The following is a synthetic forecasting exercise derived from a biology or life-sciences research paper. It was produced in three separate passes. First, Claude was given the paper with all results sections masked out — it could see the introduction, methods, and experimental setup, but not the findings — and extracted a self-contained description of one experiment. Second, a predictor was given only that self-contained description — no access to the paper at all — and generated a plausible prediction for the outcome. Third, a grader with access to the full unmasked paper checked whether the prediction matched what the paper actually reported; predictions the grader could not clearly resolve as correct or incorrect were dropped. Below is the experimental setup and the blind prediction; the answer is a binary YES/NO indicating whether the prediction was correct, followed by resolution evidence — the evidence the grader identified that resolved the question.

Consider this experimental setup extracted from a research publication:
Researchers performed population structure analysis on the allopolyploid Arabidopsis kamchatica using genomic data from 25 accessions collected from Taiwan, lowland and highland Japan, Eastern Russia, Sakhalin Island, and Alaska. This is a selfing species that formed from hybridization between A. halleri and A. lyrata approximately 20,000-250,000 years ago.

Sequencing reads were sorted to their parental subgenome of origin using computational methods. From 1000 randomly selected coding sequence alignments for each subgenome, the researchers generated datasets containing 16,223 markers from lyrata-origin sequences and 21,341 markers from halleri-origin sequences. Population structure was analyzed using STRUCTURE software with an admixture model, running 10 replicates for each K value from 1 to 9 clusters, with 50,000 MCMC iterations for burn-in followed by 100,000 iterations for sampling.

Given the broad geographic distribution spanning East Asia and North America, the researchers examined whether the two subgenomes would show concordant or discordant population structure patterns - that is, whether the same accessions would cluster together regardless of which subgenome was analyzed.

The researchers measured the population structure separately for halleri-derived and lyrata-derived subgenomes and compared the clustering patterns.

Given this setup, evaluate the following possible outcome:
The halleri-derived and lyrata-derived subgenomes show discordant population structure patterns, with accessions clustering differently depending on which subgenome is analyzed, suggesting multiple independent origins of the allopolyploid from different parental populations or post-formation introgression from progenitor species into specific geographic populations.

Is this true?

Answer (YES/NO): NO